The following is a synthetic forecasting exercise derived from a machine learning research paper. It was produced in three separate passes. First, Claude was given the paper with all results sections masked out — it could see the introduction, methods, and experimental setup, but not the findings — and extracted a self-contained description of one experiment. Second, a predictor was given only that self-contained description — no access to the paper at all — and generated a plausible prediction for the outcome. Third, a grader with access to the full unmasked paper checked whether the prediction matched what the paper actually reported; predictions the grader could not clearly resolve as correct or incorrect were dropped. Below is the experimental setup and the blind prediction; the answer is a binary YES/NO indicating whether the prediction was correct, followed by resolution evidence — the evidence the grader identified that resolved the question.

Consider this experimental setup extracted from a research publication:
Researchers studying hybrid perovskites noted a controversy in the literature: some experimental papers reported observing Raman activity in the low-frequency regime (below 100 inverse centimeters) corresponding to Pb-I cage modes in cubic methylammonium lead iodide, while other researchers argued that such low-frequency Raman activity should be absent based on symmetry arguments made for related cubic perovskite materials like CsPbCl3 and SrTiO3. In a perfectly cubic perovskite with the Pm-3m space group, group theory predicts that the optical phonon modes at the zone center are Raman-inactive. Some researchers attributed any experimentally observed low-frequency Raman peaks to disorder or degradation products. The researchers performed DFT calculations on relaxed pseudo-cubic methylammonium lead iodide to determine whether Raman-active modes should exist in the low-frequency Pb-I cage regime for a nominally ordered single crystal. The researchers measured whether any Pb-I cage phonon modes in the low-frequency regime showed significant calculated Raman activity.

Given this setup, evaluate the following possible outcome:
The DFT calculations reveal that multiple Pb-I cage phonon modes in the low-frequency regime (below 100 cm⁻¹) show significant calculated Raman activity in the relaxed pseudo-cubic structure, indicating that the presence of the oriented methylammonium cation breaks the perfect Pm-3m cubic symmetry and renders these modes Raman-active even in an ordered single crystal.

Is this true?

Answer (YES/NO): YES